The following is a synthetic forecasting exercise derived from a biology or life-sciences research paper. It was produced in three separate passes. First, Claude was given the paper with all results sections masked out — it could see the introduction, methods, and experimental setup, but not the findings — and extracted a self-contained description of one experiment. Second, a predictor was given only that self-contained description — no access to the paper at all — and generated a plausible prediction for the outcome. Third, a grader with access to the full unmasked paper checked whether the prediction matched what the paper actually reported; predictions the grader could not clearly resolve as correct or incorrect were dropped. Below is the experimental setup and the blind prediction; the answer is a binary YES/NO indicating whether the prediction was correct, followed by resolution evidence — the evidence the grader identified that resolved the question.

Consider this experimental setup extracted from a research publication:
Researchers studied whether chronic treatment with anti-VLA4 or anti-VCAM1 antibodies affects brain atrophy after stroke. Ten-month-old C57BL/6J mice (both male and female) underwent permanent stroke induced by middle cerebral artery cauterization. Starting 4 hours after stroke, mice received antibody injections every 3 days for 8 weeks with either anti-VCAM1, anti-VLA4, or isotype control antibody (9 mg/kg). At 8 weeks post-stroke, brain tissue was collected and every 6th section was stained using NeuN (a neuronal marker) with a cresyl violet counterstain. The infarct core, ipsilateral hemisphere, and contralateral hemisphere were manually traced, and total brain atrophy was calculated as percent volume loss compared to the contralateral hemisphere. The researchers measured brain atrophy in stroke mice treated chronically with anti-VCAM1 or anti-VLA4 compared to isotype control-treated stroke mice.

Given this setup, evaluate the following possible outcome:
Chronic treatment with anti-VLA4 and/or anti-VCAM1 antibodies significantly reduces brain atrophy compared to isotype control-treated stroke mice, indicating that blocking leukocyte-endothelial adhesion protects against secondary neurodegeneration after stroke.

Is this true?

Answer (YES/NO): NO